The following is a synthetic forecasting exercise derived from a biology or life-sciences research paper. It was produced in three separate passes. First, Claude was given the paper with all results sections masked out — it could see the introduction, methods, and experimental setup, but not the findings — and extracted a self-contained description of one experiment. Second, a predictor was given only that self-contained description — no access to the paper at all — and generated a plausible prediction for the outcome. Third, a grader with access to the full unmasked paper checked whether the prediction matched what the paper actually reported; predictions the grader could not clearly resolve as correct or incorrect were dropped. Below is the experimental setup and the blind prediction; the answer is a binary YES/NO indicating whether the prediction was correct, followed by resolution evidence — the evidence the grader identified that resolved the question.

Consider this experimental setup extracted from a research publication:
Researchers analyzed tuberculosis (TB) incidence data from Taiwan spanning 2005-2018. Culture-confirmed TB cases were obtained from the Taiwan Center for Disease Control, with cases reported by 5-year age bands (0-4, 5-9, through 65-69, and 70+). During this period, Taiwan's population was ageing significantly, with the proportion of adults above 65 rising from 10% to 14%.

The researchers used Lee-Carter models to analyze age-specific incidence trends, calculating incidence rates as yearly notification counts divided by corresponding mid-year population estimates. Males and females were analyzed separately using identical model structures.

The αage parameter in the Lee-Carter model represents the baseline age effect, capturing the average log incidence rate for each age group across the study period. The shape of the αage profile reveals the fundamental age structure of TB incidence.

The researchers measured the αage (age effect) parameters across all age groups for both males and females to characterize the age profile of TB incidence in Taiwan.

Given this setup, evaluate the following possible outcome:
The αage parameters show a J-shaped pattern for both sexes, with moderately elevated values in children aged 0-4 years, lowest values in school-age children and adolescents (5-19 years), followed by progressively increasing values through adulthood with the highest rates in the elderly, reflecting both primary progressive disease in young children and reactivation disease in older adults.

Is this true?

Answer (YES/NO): NO